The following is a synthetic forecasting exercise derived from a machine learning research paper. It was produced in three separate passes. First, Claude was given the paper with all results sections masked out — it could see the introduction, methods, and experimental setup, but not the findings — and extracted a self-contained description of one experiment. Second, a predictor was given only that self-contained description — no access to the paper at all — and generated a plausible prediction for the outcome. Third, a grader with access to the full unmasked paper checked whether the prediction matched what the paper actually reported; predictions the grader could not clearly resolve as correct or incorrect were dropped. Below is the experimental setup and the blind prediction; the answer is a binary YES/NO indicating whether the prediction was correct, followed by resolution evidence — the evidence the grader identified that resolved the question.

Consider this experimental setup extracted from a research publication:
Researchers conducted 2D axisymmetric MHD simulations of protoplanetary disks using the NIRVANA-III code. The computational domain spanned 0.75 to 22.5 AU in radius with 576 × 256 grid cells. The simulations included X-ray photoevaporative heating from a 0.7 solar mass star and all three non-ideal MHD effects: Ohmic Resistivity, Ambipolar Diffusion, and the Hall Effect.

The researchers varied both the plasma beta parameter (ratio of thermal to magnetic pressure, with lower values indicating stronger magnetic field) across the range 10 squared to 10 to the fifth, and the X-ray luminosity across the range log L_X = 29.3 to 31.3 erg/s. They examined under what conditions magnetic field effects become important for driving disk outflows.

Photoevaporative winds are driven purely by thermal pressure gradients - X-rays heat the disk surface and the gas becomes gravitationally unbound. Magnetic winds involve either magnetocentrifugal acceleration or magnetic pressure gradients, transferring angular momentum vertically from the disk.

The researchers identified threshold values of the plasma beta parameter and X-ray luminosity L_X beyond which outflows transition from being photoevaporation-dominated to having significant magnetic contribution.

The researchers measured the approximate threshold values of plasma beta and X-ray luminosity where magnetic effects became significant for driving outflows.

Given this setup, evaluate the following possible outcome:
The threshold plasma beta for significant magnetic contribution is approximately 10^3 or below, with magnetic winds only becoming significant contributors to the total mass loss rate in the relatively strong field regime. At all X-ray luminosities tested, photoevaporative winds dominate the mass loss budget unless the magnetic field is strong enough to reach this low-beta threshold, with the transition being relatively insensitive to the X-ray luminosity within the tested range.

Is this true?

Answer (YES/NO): NO